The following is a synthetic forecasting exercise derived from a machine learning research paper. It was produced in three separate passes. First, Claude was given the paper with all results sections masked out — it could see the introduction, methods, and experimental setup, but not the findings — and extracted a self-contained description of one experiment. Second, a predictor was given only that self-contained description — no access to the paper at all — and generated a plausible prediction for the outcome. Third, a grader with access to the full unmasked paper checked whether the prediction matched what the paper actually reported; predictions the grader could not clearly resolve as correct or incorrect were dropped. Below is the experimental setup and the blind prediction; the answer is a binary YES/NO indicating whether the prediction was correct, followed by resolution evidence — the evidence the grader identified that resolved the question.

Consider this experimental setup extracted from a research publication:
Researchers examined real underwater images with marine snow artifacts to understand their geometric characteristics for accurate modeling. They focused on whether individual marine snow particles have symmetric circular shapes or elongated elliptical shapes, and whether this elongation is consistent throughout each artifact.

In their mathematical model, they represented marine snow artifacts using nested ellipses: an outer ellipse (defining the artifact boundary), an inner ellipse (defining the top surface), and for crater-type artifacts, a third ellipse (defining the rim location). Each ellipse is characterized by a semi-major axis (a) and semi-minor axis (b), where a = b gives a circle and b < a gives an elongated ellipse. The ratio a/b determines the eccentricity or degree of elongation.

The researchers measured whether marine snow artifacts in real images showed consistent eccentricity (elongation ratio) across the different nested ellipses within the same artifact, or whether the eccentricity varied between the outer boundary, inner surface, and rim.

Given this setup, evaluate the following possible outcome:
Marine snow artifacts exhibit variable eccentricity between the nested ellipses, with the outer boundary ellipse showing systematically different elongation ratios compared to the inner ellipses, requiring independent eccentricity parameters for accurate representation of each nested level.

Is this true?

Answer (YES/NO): NO